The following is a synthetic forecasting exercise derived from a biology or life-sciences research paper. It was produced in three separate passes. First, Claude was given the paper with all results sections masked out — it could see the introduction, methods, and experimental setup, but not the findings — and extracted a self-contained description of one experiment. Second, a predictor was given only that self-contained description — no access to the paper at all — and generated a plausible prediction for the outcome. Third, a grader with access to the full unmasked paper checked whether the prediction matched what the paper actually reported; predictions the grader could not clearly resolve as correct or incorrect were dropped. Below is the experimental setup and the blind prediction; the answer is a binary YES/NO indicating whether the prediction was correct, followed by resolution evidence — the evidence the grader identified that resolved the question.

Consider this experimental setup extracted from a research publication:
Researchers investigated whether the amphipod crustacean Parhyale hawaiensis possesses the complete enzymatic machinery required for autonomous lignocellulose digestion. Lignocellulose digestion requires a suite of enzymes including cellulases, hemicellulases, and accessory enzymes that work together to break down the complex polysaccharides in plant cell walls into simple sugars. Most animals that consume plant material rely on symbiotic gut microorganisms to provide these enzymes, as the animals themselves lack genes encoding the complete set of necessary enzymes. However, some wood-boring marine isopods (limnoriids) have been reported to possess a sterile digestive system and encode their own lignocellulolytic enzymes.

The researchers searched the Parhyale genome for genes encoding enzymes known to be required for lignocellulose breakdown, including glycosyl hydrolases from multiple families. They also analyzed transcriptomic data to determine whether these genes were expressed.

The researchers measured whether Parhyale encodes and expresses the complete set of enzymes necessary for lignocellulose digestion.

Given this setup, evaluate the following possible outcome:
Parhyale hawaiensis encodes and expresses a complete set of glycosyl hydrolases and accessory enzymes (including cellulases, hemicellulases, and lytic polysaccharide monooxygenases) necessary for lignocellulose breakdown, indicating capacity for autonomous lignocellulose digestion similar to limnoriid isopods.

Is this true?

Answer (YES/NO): NO